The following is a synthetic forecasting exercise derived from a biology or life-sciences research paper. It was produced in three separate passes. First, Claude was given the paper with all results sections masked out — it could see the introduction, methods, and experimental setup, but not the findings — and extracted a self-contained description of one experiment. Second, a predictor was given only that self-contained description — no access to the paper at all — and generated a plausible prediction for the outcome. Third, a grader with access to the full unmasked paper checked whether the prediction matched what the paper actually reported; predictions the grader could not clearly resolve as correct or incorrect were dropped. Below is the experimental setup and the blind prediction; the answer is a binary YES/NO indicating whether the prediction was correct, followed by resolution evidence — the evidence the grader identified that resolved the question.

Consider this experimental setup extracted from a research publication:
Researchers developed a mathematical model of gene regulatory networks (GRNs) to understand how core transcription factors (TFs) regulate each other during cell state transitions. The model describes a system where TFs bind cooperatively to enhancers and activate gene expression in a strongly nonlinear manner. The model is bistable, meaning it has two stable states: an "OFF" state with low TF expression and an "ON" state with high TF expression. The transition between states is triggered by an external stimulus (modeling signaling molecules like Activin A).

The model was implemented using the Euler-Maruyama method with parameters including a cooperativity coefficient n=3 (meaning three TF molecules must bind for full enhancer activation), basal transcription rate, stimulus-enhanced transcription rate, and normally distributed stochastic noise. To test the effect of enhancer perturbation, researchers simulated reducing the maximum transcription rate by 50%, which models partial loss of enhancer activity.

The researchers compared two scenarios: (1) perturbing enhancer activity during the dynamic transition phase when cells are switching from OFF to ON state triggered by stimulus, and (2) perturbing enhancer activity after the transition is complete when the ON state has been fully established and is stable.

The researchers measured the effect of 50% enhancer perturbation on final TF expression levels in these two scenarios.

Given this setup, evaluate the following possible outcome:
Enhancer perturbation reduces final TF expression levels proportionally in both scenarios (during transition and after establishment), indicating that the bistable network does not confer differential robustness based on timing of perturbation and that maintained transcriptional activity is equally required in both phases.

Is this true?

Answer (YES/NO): NO